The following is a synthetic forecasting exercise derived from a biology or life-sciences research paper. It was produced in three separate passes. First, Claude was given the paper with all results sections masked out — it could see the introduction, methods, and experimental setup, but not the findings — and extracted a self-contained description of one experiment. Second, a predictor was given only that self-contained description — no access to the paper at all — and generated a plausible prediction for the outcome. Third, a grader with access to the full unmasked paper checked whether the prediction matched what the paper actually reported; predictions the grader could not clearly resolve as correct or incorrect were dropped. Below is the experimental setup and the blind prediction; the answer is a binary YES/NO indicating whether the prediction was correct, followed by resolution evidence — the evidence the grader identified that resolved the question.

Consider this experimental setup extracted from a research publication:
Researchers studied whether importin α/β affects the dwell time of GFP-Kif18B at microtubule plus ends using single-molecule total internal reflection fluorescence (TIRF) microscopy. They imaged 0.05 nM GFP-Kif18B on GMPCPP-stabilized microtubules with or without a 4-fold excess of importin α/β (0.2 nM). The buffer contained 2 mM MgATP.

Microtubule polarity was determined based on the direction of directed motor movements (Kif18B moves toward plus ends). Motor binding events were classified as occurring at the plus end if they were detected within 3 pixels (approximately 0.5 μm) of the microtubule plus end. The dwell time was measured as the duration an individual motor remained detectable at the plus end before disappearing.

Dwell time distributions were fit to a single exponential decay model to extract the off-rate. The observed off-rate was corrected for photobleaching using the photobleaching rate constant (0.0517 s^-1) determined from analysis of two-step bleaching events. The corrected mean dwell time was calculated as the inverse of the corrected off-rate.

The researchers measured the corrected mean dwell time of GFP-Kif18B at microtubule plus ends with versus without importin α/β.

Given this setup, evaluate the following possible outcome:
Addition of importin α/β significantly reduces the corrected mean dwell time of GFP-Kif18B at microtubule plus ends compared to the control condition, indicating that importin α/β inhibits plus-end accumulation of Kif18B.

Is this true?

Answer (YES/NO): NO